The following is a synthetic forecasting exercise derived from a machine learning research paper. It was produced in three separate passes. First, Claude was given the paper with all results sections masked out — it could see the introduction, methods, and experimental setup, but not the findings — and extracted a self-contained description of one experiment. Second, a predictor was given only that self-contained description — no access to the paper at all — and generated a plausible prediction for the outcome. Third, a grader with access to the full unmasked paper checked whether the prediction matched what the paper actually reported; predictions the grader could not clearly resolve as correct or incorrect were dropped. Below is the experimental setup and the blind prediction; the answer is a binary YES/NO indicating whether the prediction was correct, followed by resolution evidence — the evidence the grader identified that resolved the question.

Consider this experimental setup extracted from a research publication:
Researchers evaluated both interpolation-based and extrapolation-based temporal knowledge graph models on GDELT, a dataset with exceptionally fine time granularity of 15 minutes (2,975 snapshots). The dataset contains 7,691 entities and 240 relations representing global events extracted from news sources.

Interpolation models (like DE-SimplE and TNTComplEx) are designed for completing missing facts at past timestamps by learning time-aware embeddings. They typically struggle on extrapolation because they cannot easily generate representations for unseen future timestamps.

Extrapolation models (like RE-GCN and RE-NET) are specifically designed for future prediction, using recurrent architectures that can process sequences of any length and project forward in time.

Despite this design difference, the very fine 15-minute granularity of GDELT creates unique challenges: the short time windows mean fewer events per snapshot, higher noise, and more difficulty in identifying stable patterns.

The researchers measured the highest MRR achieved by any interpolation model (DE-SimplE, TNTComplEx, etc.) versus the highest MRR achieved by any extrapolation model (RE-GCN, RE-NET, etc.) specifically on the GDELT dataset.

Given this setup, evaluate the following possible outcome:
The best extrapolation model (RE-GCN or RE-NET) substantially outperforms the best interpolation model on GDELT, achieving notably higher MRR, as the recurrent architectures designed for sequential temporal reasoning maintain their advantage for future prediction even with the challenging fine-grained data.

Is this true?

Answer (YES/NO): NO